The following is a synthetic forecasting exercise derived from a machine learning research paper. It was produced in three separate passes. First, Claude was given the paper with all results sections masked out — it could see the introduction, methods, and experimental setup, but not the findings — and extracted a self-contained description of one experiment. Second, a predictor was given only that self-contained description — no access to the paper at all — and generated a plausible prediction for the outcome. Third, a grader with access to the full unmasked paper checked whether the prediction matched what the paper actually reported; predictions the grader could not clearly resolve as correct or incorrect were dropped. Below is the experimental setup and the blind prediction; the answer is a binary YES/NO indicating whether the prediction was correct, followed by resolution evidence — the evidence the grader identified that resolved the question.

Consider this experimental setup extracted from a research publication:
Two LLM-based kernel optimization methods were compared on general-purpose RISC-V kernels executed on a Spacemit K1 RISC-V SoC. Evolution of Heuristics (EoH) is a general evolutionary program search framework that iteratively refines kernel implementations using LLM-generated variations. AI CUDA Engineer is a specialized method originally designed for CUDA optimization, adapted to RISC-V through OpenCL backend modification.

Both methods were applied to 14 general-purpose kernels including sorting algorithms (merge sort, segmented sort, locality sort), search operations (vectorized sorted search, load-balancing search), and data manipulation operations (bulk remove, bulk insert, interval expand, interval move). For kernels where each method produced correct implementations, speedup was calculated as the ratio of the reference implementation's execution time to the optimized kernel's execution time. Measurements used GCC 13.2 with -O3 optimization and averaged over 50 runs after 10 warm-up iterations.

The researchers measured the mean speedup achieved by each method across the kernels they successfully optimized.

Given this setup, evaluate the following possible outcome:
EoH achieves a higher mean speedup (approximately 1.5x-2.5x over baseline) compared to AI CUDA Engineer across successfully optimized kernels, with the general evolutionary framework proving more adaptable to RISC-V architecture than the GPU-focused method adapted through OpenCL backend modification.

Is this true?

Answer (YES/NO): NO